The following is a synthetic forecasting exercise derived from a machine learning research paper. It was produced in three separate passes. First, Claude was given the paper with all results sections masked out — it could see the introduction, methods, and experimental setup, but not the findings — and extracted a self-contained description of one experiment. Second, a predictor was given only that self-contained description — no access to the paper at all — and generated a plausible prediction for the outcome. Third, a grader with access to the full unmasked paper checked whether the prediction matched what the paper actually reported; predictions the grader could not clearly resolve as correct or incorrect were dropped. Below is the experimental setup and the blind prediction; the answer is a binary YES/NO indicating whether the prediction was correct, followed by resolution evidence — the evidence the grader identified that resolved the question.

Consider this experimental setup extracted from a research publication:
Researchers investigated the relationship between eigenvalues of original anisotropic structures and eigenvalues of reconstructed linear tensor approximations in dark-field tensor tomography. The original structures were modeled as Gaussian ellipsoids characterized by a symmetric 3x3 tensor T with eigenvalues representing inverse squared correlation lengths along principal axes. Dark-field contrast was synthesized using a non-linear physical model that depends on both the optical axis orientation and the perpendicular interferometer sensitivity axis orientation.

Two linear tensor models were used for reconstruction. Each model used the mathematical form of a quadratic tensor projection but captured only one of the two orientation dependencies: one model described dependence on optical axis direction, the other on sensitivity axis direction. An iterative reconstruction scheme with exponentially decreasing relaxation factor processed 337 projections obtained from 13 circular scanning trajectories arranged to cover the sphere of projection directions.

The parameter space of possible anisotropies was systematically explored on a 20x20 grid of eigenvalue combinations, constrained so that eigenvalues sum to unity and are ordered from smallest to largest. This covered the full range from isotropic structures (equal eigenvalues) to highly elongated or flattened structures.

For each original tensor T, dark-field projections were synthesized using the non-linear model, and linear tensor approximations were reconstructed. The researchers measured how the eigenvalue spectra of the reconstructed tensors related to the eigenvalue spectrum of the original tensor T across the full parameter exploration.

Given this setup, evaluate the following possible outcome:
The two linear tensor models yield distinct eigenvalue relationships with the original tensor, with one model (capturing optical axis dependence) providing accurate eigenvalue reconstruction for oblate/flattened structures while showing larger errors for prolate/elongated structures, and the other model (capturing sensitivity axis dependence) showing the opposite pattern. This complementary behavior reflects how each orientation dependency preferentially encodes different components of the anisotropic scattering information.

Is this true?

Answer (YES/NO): NO